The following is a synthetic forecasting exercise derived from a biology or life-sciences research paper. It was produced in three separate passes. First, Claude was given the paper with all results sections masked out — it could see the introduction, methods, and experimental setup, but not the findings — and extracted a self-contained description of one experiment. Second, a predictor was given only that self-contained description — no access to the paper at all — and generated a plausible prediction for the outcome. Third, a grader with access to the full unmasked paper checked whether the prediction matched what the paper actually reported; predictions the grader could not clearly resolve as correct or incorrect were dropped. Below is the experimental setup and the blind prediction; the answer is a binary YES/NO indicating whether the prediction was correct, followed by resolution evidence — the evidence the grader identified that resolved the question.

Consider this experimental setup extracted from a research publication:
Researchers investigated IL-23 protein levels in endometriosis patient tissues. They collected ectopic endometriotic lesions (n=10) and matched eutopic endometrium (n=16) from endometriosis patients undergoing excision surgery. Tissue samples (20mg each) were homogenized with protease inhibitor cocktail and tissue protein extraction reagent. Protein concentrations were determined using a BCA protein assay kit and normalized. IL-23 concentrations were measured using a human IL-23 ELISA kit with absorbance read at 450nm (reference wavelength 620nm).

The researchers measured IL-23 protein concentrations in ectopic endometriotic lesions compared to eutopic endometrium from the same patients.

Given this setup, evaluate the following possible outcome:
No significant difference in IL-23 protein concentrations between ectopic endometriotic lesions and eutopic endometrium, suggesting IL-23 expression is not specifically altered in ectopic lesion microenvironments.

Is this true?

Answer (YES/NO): YES